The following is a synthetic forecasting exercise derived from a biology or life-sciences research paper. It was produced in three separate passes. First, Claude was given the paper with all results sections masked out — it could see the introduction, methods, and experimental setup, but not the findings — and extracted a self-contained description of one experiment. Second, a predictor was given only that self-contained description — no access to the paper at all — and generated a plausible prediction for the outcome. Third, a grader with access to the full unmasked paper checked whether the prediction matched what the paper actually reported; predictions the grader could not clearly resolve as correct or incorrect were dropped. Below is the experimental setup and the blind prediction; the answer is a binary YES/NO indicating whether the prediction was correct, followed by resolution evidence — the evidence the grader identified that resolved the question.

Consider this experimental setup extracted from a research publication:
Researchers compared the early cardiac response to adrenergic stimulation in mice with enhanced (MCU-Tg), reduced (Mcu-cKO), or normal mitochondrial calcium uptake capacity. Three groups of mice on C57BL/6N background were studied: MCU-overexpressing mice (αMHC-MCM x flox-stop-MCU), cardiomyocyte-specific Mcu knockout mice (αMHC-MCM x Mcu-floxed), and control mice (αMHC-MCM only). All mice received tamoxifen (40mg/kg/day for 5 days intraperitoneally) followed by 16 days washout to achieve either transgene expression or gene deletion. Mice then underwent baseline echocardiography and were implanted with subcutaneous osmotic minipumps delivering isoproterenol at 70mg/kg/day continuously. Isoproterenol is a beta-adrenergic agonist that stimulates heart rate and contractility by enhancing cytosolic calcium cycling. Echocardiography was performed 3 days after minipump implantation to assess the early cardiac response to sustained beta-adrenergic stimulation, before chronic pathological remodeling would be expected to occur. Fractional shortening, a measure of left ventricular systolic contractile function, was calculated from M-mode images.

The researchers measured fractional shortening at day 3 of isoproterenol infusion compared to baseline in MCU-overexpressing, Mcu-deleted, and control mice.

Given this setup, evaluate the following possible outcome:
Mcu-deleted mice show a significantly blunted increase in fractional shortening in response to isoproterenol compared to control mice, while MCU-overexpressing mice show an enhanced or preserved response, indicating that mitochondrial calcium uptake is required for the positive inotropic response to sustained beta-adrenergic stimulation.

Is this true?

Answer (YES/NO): YES